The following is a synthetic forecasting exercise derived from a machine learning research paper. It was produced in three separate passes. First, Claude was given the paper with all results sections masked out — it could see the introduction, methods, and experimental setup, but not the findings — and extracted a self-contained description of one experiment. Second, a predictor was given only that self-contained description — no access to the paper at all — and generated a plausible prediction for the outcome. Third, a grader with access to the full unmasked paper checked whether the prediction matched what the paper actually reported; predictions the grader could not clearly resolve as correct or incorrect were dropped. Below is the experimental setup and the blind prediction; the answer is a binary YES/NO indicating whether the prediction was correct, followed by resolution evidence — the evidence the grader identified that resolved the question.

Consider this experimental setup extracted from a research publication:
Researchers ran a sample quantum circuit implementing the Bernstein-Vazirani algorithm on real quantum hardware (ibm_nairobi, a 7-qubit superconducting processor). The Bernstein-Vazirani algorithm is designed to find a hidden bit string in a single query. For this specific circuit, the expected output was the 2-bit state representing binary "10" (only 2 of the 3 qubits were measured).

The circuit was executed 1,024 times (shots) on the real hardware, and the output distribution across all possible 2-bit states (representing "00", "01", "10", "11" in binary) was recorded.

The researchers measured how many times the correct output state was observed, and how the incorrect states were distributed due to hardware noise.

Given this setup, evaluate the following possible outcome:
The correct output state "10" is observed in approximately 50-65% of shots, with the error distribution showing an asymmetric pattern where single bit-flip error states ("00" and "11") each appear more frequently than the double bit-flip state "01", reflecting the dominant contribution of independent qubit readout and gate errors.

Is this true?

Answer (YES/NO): NO